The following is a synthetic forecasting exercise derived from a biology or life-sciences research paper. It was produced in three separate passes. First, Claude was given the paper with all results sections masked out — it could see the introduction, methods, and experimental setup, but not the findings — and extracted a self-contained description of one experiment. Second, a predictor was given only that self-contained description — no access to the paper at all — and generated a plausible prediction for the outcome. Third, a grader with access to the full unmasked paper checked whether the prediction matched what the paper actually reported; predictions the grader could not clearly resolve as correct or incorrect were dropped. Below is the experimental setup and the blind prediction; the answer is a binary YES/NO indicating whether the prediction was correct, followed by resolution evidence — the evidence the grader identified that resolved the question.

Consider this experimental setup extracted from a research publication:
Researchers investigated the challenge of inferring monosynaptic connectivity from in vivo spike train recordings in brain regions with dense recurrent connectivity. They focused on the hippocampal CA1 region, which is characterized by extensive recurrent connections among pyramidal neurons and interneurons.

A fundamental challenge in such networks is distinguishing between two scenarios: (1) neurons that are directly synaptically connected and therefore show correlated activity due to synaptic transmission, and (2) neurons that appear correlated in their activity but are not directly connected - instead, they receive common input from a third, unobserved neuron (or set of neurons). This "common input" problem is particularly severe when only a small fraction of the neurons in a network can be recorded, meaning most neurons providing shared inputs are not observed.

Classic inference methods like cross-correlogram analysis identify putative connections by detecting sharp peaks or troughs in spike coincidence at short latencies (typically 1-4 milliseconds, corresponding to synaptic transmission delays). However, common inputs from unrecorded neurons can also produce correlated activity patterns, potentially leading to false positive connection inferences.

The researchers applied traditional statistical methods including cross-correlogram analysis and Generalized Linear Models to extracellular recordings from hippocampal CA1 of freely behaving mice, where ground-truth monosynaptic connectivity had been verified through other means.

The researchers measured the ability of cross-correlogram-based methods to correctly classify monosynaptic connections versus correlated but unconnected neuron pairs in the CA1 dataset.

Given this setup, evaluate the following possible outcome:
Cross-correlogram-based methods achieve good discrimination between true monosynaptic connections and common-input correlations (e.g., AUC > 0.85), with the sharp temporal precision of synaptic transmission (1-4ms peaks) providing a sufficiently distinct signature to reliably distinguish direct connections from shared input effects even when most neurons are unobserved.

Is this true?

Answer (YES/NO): NO